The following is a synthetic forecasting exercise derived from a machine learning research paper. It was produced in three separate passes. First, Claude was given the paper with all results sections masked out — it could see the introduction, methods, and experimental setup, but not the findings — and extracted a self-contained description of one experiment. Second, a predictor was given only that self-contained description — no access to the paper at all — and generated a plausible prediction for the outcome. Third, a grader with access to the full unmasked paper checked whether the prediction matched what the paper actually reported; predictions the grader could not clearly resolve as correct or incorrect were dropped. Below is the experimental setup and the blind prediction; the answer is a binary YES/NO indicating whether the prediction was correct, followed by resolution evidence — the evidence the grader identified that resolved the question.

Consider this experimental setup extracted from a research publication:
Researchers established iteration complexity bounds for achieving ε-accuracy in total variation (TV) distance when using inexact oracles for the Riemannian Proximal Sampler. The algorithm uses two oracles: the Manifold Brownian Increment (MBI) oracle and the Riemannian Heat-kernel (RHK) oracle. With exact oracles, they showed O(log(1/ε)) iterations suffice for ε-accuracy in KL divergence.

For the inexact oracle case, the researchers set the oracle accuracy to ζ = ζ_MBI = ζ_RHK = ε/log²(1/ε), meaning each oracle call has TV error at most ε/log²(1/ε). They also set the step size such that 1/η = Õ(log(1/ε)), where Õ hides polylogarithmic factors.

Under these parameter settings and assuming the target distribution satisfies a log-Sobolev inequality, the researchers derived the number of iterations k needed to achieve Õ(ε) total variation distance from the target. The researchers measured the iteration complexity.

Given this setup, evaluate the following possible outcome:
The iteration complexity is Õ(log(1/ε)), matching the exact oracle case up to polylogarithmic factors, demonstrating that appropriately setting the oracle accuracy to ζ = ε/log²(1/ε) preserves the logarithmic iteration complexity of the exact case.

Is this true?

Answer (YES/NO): NO